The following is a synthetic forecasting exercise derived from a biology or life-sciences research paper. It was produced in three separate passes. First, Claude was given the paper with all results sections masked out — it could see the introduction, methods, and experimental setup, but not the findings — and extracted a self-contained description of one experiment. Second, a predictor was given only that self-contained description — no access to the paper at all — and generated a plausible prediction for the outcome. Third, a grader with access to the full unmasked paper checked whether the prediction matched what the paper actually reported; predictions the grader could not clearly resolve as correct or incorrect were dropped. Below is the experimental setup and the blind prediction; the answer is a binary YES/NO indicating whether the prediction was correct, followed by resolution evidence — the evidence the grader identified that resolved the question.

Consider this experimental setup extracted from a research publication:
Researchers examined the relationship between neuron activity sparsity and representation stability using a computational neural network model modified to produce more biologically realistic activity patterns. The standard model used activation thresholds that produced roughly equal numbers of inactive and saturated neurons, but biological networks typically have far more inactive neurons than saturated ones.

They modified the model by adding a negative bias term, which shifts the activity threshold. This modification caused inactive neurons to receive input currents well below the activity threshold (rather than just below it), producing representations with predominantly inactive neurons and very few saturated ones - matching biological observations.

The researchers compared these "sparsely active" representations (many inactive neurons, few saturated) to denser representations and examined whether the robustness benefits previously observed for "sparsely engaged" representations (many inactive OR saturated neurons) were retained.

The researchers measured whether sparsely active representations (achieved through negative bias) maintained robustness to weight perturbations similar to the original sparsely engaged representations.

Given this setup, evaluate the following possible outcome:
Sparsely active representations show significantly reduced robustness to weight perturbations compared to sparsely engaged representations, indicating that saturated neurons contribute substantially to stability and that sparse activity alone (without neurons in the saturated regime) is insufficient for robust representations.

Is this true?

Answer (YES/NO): NO